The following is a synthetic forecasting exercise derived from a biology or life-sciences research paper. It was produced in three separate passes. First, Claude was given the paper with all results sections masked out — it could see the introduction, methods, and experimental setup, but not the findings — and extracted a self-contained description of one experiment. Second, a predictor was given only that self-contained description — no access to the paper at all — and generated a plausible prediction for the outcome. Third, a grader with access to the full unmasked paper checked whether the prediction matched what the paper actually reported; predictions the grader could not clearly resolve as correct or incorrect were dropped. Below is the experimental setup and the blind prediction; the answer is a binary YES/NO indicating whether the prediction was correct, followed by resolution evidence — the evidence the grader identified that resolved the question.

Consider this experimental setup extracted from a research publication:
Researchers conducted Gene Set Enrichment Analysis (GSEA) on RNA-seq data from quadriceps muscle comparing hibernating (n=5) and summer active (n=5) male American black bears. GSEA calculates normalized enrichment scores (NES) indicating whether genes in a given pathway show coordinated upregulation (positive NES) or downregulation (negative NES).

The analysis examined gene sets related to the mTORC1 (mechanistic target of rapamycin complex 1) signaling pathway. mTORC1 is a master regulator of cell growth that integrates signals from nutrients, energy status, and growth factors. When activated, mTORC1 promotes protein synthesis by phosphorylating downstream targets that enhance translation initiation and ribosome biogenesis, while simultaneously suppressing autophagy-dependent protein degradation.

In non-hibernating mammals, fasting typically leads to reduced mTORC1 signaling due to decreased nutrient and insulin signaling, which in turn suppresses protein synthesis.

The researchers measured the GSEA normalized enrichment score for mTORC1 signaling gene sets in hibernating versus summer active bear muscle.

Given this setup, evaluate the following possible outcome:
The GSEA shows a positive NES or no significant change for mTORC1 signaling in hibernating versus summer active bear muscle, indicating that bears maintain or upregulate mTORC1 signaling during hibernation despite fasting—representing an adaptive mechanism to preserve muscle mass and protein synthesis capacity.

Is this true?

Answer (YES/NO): YES